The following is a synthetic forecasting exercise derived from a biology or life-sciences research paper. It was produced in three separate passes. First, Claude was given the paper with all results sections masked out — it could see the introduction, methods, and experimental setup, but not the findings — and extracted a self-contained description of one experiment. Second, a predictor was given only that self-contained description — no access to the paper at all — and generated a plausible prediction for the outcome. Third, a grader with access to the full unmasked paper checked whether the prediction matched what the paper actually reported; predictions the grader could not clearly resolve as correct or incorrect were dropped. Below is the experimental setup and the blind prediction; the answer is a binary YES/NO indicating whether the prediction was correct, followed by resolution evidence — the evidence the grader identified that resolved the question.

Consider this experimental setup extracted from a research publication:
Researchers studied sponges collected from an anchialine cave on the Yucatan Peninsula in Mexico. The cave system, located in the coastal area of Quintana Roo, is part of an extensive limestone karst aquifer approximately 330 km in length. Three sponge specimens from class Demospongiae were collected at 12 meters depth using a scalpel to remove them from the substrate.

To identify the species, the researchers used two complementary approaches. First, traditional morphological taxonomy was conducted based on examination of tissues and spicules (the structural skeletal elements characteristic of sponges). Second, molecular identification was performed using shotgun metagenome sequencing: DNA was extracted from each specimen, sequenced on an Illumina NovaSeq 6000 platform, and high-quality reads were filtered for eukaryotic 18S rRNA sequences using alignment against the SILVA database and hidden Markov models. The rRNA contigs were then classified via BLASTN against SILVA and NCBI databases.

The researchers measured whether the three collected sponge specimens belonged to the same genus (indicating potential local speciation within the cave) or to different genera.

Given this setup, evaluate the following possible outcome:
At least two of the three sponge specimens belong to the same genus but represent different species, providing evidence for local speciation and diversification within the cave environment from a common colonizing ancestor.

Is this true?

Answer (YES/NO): NO